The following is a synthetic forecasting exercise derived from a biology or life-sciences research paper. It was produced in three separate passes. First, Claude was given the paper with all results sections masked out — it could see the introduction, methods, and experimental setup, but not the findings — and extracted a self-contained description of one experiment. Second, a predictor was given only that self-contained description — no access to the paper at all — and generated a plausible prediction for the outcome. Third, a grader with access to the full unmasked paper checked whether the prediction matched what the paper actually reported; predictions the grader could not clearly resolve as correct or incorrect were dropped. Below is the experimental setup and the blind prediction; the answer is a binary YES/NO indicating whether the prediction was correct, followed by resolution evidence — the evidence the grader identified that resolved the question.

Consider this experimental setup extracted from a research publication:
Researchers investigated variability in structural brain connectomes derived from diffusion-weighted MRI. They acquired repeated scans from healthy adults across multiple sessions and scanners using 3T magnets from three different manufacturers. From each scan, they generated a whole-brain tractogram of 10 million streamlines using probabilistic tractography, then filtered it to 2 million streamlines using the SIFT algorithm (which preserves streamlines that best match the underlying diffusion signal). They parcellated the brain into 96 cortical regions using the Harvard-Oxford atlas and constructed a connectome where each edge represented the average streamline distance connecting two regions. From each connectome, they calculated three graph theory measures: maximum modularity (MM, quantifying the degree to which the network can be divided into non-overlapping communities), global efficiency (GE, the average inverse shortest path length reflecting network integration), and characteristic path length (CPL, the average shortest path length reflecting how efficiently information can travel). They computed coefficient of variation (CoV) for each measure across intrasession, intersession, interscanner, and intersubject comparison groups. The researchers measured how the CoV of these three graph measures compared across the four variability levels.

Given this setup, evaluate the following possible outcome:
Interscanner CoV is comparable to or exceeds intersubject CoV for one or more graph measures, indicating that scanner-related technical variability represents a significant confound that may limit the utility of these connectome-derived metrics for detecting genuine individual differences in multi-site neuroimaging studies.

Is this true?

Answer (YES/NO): YES